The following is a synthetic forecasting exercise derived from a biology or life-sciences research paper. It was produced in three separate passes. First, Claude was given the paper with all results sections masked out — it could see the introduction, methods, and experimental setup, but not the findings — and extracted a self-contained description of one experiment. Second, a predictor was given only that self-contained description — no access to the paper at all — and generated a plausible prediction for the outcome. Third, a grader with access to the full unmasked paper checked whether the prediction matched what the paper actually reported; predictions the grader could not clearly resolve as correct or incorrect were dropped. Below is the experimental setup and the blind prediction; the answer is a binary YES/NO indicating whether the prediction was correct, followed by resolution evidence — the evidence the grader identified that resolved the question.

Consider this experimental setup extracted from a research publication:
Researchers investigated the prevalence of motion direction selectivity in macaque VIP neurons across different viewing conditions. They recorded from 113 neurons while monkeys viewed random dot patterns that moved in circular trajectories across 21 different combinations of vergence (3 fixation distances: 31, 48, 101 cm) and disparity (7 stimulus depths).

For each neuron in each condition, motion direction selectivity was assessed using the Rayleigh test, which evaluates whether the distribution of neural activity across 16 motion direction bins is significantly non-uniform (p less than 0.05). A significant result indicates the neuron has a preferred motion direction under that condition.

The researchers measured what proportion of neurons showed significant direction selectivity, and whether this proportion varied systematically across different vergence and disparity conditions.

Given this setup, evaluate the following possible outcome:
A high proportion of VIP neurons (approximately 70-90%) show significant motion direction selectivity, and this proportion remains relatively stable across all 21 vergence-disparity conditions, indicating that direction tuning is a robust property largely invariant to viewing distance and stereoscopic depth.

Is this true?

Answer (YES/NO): NO